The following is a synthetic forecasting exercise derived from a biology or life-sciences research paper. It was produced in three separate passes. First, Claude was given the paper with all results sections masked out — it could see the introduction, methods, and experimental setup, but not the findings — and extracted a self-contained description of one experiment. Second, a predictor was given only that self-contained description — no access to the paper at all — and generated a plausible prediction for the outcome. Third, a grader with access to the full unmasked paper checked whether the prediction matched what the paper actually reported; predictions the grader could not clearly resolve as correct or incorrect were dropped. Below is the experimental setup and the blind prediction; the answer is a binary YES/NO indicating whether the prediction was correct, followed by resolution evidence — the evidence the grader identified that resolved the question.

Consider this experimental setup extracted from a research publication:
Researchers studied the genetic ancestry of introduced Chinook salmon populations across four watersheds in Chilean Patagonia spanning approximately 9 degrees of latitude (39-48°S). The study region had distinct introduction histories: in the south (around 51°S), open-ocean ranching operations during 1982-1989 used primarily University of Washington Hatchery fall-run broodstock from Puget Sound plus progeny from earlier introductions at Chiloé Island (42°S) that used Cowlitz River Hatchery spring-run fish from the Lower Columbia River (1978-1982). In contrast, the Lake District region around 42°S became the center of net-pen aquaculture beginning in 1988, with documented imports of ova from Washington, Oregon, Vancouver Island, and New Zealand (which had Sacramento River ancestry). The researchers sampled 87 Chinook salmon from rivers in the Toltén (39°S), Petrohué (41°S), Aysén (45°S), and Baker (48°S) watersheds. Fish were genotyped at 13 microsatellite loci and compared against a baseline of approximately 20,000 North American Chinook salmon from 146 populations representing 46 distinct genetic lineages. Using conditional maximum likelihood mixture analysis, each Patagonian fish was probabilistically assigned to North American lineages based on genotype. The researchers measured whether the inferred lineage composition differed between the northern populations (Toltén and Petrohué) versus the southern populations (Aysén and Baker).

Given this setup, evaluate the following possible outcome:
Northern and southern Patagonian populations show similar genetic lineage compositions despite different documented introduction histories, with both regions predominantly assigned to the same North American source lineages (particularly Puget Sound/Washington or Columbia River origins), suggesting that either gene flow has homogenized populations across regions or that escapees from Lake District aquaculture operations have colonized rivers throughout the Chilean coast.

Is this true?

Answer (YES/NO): NO